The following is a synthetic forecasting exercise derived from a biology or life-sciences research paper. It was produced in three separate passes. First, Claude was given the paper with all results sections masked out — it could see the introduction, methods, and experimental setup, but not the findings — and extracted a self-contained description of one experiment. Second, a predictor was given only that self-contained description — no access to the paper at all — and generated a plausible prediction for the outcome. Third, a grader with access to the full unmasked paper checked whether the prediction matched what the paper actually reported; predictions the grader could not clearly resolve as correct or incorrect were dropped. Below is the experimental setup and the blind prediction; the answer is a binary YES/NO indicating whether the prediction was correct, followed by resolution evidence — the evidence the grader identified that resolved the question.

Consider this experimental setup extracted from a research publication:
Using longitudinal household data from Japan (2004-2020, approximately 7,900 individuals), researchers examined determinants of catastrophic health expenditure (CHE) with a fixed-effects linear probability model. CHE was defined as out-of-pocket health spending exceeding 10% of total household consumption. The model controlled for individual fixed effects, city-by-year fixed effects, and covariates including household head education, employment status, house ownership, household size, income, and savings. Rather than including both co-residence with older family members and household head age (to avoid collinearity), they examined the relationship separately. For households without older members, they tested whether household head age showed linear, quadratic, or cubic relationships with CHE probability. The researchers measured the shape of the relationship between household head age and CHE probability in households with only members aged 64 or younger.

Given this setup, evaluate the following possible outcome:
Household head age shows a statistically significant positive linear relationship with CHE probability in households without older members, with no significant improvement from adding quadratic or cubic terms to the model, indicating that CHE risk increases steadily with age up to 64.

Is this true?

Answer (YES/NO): NO